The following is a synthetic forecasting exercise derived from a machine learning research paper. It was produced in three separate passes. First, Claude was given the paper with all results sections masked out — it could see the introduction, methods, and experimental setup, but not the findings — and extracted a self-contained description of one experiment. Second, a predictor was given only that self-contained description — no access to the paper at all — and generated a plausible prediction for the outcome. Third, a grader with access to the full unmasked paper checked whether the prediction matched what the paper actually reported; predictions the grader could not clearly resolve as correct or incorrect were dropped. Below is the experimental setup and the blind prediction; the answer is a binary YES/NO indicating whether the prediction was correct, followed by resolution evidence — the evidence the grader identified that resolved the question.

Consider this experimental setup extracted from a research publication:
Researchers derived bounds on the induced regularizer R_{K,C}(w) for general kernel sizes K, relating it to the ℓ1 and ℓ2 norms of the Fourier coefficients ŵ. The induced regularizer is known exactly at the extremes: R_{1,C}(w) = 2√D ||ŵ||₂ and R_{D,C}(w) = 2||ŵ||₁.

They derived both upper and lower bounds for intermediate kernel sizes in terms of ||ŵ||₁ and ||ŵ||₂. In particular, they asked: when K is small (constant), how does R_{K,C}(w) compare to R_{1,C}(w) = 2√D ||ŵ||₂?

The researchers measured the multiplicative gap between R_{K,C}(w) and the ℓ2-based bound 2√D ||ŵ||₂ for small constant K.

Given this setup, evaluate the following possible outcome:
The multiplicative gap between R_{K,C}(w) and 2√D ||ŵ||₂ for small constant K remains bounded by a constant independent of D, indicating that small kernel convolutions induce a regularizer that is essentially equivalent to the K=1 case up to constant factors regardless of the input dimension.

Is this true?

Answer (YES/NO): YES